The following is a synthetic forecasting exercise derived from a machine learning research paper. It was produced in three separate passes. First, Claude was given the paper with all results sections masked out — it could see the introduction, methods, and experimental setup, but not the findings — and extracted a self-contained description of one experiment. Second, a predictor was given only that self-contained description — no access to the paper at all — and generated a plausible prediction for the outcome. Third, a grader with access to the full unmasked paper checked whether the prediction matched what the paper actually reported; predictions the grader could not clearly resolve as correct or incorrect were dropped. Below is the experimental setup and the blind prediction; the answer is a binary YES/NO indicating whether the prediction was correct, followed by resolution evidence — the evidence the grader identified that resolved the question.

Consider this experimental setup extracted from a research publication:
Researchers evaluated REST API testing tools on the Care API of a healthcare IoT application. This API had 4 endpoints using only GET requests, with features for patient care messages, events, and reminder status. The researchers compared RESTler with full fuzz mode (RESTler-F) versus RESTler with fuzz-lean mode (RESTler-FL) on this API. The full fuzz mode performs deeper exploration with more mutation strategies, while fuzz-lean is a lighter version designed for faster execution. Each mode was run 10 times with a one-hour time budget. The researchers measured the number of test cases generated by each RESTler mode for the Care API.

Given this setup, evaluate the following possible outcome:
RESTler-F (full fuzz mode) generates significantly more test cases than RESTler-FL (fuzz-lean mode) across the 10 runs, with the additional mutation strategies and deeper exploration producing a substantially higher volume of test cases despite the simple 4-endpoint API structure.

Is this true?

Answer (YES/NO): YES